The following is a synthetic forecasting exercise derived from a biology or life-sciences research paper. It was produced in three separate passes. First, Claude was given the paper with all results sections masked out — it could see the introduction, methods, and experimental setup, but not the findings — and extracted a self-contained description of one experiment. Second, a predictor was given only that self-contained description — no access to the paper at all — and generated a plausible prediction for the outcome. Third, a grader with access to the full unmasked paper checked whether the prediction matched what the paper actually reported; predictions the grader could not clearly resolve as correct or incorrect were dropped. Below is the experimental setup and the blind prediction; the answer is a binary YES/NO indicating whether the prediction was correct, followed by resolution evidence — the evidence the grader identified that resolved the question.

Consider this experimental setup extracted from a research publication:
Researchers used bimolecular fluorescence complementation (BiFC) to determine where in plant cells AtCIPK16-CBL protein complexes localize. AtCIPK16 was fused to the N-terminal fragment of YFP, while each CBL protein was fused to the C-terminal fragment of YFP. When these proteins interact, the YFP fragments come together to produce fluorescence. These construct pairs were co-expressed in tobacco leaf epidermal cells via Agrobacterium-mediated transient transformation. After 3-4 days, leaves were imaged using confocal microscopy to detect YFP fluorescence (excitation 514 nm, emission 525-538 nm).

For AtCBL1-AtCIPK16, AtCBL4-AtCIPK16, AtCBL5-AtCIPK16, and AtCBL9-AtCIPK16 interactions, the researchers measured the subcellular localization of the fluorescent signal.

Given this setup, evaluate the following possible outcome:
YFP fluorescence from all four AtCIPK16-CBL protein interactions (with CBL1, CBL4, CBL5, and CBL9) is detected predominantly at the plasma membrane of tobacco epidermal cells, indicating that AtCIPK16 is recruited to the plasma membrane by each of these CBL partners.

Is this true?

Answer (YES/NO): NO